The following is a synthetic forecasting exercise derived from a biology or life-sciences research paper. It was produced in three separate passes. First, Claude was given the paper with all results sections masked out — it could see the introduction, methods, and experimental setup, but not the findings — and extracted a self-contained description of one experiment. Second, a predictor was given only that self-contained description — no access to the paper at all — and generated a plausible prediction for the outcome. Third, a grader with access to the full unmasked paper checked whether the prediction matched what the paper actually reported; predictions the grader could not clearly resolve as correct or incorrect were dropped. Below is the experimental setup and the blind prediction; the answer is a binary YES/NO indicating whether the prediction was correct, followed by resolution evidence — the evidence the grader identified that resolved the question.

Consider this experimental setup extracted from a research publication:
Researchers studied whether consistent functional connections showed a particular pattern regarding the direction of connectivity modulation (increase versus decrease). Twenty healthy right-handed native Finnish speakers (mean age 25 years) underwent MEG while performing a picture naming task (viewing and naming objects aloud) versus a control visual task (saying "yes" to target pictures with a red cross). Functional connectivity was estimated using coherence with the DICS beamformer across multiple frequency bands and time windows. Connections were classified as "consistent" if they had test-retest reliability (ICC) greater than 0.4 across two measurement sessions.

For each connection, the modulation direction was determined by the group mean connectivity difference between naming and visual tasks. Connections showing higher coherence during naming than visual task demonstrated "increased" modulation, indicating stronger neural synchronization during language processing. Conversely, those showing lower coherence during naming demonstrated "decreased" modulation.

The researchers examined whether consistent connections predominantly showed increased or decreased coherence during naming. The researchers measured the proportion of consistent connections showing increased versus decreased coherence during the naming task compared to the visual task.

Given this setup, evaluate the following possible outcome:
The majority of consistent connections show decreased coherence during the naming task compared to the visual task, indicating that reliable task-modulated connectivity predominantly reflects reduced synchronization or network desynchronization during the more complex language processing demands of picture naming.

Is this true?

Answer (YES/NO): YES